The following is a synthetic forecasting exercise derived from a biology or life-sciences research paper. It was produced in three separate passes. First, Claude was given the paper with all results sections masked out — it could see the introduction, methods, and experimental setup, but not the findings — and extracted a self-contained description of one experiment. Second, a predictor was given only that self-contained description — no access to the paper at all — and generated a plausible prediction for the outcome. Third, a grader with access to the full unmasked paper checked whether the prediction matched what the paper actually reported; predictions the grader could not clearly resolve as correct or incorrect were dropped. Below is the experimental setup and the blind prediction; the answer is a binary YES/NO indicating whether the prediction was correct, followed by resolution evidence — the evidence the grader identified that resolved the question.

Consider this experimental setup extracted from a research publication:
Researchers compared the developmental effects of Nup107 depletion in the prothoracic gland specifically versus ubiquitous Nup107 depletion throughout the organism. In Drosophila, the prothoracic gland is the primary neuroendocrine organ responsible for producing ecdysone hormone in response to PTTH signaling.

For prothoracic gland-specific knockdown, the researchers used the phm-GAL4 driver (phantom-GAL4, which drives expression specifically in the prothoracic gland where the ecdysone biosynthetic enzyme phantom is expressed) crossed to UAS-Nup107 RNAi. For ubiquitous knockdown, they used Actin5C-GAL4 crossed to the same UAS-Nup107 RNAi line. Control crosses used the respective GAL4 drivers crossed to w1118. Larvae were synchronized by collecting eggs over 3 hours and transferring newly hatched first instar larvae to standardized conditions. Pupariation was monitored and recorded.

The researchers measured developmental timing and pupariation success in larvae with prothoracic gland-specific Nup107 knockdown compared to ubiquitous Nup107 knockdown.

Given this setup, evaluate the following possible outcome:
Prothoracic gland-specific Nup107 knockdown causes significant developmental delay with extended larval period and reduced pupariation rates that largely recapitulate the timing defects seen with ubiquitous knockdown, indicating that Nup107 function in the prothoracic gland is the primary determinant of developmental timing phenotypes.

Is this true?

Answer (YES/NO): YES